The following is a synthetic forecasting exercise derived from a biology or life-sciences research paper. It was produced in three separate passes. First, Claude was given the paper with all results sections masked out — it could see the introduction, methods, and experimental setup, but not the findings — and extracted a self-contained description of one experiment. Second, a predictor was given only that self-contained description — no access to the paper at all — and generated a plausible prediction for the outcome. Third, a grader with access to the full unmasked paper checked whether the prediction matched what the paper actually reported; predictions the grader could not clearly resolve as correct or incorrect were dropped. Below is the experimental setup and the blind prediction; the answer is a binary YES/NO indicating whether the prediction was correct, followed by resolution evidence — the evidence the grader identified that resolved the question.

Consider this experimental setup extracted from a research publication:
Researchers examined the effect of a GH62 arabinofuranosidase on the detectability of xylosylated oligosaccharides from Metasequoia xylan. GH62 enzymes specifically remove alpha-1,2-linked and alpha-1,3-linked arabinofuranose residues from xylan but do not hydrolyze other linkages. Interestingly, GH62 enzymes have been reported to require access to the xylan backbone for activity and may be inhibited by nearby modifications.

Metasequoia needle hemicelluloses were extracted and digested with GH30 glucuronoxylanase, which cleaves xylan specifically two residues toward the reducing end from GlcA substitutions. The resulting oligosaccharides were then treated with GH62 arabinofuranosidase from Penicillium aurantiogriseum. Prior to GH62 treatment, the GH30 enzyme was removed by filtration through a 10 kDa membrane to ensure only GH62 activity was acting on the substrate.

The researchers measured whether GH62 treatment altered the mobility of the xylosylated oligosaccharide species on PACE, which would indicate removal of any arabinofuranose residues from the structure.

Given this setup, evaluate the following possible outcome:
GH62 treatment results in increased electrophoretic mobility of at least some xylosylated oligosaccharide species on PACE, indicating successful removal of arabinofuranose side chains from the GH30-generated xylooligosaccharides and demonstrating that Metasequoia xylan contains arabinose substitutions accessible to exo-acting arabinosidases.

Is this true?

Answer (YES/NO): NO